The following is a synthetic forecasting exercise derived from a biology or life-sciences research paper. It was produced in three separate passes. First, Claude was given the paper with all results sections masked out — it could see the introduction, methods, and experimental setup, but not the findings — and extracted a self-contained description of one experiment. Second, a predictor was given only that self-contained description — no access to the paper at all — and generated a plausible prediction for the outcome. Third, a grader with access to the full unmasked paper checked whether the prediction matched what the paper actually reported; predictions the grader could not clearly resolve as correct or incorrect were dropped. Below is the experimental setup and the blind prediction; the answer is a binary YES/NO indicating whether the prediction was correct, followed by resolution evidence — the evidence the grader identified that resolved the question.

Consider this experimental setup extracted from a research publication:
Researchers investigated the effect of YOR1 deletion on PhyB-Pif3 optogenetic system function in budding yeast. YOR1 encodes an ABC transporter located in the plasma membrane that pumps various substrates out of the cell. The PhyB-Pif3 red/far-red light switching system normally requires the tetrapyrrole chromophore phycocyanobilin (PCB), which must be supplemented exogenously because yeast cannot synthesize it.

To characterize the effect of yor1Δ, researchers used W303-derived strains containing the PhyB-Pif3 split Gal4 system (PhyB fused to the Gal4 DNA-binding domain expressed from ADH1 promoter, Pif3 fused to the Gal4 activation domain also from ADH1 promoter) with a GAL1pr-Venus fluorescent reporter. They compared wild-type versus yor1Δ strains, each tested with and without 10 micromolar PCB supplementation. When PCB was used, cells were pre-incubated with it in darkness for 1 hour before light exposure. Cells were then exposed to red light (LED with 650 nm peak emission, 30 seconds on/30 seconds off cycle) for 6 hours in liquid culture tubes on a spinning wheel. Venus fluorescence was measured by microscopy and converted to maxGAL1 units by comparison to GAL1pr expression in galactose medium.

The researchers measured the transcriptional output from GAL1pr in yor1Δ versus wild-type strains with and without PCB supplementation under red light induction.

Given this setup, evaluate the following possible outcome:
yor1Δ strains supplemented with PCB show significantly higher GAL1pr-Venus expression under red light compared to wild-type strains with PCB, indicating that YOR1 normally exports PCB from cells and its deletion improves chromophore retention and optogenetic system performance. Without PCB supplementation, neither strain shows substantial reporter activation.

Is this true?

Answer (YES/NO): NO